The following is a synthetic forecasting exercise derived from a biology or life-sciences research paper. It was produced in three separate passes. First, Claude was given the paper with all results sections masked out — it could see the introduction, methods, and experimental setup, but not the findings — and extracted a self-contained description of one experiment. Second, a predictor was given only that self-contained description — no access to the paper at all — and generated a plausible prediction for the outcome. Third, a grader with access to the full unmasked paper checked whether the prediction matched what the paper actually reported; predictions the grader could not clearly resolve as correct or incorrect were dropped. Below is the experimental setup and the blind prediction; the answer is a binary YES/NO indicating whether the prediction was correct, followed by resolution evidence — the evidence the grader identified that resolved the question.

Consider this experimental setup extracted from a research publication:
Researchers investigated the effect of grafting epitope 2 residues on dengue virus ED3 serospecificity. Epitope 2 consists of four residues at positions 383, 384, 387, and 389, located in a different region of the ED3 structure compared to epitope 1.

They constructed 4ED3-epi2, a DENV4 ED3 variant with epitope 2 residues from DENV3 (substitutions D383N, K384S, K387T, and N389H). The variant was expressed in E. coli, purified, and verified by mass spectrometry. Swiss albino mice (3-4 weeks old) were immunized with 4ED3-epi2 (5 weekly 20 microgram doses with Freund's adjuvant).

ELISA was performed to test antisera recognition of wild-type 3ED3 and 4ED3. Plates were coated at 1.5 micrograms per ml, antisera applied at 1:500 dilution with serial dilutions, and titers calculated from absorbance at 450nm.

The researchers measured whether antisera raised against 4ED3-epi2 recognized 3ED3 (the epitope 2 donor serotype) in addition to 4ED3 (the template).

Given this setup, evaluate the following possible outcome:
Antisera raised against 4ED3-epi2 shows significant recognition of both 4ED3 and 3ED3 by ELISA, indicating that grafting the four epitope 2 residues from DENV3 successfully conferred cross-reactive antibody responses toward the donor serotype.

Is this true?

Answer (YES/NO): NO